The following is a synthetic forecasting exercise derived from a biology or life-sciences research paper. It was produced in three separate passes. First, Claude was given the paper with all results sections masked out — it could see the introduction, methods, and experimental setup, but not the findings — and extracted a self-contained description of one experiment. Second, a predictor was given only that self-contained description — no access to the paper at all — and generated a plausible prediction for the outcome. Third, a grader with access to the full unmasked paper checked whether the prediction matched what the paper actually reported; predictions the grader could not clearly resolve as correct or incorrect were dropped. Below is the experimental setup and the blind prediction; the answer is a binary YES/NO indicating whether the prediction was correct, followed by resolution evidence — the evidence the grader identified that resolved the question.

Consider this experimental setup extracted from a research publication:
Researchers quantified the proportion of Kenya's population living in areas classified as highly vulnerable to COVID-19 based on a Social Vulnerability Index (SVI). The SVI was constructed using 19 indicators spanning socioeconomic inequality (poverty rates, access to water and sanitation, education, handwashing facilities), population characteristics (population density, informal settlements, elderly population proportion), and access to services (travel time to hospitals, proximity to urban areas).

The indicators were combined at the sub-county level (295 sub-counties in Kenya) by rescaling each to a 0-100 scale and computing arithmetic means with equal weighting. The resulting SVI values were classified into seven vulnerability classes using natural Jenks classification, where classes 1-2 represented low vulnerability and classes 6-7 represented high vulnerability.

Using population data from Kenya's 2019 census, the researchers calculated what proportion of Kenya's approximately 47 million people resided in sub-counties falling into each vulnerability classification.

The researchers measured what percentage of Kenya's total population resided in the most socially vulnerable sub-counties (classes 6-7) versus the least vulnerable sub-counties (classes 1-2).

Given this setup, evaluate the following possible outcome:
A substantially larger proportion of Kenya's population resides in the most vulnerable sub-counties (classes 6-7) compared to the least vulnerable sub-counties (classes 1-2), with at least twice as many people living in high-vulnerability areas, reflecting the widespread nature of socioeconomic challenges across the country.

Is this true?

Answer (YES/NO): NO